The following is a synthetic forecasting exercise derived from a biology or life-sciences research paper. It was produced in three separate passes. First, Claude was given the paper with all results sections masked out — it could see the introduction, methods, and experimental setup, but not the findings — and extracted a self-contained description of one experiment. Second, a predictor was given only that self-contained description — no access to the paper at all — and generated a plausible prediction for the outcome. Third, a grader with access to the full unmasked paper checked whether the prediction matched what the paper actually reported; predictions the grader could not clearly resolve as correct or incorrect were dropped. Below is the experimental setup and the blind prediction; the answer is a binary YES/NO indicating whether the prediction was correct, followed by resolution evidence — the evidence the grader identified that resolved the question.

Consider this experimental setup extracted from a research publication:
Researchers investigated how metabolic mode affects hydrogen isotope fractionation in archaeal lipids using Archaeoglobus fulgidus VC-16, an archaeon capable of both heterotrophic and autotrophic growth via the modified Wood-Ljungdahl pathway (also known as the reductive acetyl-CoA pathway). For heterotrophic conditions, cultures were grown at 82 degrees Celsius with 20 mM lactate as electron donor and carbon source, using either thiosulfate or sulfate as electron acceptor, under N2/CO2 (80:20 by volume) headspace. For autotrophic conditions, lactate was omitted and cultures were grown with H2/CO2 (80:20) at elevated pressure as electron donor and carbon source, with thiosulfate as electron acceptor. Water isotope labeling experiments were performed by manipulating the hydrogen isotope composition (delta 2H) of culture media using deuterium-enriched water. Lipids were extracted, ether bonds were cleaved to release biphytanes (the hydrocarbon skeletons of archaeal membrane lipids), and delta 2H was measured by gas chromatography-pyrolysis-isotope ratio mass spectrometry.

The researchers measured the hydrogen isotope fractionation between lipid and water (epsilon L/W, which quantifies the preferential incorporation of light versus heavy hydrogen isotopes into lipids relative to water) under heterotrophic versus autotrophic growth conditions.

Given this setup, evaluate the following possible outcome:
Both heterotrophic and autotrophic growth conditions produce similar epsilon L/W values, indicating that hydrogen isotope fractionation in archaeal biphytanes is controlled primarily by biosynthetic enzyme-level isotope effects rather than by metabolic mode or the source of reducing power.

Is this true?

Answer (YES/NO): NO